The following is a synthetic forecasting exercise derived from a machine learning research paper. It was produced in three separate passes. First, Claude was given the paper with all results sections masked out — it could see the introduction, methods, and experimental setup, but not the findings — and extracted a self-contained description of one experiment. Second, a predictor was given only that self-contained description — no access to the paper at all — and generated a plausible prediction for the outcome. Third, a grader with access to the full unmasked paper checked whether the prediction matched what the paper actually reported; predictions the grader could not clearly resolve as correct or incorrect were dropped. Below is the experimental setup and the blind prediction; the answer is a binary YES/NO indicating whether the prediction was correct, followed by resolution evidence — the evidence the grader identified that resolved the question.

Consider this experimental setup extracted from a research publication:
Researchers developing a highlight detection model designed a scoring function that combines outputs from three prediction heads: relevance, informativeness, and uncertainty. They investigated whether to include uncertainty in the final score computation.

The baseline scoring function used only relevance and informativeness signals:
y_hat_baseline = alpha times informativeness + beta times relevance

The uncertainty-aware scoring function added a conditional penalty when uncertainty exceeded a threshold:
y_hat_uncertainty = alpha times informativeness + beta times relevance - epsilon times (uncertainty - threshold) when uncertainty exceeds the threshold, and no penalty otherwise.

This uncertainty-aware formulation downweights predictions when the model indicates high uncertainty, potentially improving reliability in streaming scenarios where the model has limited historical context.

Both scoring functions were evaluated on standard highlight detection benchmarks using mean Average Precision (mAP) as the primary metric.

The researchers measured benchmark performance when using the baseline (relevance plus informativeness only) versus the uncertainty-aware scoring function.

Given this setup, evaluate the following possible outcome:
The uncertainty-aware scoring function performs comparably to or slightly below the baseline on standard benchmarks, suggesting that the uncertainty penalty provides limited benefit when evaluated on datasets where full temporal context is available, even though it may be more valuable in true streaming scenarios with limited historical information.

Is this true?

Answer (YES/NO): NO